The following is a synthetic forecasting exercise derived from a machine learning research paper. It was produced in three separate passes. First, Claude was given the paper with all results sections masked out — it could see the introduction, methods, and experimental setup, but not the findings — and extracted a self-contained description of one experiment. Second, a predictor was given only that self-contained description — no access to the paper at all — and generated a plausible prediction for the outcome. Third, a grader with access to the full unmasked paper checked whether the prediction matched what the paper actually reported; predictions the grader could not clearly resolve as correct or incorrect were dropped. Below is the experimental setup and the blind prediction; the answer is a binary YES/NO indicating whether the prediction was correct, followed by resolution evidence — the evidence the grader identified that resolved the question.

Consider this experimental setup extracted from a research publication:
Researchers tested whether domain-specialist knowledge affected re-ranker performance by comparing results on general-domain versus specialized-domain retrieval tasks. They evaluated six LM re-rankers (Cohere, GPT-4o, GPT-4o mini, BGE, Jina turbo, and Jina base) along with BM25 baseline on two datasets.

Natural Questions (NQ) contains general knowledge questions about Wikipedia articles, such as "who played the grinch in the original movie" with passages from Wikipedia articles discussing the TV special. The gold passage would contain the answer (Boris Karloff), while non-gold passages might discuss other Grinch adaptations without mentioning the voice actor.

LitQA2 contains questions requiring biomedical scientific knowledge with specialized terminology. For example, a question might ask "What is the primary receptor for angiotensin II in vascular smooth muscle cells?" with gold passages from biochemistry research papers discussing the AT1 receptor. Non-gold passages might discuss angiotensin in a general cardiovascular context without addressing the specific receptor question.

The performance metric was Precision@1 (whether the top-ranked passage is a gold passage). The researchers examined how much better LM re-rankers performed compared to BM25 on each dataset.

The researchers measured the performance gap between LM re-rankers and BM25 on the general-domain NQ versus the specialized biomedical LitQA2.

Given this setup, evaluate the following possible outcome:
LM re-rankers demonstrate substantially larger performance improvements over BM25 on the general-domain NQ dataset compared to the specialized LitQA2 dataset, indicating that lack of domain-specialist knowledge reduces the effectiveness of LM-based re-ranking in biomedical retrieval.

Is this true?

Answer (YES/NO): NO